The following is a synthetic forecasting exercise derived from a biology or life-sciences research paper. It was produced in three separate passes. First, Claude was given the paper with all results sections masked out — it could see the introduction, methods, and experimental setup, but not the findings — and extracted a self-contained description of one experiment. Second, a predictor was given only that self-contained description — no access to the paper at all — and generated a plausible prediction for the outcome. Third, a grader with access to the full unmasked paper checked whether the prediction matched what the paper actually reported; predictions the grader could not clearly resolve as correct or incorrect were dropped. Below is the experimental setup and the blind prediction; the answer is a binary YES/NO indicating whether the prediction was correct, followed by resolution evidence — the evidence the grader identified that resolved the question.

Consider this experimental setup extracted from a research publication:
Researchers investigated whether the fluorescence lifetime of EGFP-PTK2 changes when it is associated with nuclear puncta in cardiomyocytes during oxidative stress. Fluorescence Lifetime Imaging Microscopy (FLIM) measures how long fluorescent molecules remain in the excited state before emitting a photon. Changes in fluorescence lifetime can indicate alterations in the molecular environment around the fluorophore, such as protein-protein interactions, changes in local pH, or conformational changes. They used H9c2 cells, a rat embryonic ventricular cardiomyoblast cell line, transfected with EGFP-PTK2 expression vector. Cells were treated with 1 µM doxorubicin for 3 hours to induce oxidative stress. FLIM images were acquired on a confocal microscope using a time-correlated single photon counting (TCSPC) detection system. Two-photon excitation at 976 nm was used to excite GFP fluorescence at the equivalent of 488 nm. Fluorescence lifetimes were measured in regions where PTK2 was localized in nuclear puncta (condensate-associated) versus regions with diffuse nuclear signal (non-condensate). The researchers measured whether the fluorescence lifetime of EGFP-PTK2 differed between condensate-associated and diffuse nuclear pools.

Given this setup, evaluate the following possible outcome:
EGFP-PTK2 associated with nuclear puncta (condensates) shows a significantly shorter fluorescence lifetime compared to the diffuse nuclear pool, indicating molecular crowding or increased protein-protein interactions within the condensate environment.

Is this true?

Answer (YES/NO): NO